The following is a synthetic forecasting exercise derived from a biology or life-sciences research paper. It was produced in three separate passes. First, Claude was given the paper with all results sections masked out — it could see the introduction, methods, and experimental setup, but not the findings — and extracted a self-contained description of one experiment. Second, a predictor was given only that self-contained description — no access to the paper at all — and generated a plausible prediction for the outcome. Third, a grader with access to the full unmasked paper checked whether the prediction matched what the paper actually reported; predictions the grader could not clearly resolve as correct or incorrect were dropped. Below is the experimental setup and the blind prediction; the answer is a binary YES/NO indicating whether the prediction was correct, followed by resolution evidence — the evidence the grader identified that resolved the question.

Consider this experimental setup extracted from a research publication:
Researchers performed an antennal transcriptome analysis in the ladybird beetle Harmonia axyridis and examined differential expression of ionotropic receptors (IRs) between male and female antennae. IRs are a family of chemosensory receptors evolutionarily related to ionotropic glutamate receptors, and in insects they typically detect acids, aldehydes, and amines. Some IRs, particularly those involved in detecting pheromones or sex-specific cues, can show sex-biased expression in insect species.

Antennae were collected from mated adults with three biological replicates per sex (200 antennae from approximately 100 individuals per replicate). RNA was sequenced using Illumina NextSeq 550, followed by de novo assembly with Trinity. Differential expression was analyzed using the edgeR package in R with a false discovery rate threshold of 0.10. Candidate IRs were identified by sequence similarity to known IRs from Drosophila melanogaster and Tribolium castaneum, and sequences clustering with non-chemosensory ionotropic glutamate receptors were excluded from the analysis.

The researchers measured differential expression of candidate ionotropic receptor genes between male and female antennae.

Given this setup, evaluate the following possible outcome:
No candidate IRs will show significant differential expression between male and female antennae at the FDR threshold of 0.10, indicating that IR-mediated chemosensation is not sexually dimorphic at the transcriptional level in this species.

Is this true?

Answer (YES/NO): YES